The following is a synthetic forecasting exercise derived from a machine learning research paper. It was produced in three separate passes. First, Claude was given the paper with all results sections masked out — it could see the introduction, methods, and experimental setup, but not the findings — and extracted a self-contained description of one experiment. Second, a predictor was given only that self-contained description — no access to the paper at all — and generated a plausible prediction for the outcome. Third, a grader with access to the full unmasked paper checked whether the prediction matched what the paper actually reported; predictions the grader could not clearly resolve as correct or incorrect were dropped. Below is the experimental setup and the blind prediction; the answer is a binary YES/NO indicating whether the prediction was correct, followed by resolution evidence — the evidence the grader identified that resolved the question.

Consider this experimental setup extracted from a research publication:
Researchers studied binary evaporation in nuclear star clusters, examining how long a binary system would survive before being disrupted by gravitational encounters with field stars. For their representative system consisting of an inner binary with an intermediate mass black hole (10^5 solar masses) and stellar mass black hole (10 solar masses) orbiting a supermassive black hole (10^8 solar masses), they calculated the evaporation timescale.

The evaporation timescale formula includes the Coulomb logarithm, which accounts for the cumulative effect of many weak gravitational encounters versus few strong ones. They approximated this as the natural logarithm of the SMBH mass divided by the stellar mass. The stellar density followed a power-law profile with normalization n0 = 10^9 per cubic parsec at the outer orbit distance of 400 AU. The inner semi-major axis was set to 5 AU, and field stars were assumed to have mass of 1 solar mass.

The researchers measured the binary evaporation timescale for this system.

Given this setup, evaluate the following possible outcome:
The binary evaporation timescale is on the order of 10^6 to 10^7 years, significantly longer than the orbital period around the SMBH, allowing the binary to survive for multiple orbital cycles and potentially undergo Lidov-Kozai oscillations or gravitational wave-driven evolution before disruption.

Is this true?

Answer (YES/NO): NO